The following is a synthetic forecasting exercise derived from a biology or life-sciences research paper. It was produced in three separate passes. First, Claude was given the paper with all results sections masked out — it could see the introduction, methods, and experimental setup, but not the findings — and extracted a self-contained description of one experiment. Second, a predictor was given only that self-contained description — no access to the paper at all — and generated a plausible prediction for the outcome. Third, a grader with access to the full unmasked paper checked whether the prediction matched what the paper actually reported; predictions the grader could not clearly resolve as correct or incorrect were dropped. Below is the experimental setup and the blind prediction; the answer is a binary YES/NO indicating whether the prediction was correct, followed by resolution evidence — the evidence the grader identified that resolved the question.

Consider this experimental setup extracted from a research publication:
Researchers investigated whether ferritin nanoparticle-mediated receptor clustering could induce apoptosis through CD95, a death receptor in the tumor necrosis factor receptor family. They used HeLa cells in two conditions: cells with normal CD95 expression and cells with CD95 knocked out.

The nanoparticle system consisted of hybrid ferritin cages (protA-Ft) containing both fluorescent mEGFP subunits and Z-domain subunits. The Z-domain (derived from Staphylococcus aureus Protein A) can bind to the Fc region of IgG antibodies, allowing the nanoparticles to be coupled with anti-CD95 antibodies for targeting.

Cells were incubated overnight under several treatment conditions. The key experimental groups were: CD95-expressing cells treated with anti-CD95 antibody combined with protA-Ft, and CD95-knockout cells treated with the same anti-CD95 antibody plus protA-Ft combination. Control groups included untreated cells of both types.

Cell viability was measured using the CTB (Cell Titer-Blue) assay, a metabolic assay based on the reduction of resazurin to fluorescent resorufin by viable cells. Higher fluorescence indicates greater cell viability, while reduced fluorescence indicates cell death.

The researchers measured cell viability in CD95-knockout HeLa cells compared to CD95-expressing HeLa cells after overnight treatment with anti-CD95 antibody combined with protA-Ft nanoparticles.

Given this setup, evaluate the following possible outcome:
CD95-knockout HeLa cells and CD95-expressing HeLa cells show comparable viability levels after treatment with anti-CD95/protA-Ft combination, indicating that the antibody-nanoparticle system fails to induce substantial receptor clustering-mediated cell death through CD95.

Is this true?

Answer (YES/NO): NO